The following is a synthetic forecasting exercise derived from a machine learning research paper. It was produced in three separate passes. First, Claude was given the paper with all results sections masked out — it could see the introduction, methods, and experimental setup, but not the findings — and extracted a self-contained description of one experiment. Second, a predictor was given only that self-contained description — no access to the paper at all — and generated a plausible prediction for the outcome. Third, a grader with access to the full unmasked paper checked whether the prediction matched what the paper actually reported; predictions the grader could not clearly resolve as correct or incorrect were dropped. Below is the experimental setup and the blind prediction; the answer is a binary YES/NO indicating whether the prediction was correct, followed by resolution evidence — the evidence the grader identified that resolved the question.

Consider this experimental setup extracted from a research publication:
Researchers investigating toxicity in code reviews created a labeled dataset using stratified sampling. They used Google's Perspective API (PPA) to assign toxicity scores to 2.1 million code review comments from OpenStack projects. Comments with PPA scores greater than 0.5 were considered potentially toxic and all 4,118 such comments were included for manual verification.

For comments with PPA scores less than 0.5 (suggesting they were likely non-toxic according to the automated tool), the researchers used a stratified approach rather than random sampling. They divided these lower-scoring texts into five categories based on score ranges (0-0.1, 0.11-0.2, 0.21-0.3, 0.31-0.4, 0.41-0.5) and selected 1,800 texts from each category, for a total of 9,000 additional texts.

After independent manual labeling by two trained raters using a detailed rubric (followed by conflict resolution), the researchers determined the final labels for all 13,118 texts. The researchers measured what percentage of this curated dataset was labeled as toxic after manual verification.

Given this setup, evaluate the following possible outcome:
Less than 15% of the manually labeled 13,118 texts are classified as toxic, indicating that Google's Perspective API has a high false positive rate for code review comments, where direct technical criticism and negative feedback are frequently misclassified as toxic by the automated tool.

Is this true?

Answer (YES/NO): NO